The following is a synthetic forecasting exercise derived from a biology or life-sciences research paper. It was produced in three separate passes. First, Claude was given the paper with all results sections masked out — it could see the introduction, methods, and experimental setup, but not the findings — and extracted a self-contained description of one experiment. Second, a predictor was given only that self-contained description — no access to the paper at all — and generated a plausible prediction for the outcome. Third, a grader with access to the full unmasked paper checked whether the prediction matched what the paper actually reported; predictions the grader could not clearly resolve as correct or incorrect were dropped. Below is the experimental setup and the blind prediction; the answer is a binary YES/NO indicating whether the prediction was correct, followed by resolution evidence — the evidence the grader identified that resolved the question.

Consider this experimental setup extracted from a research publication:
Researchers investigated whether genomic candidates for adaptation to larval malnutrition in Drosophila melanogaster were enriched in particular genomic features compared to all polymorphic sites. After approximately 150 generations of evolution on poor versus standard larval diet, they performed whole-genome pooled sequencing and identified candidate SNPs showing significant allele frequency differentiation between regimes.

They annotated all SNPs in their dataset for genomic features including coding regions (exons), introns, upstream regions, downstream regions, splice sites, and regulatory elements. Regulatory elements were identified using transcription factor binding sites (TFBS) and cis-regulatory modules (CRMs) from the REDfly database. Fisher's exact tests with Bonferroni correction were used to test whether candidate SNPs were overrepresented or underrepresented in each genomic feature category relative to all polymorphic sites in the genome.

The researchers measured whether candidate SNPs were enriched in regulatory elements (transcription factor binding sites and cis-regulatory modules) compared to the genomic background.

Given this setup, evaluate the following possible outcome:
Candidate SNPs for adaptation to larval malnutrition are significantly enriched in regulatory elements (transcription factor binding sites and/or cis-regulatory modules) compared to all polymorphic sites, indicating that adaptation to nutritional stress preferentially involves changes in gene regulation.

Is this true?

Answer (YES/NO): YES